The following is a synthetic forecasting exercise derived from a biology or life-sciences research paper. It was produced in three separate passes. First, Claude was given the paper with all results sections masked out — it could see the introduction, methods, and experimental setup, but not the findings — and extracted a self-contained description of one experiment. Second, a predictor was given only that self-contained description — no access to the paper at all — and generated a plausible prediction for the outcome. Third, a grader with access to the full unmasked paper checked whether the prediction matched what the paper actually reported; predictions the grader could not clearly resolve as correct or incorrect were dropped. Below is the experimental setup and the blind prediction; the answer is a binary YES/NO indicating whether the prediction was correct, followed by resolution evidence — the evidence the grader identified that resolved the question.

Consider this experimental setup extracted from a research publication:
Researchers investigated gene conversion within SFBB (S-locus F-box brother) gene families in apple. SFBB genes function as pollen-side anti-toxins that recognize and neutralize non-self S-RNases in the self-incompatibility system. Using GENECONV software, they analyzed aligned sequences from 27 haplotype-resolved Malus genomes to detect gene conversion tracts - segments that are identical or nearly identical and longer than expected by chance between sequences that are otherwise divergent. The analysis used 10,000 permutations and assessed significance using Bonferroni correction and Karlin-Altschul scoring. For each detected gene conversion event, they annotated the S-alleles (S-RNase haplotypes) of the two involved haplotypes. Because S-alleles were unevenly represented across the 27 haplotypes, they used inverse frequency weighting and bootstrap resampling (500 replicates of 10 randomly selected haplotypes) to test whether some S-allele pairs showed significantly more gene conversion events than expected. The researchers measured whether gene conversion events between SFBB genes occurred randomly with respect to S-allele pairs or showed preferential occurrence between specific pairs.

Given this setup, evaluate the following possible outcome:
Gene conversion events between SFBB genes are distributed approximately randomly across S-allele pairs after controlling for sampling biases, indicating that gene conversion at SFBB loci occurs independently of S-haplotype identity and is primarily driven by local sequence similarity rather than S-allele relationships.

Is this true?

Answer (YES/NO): NO